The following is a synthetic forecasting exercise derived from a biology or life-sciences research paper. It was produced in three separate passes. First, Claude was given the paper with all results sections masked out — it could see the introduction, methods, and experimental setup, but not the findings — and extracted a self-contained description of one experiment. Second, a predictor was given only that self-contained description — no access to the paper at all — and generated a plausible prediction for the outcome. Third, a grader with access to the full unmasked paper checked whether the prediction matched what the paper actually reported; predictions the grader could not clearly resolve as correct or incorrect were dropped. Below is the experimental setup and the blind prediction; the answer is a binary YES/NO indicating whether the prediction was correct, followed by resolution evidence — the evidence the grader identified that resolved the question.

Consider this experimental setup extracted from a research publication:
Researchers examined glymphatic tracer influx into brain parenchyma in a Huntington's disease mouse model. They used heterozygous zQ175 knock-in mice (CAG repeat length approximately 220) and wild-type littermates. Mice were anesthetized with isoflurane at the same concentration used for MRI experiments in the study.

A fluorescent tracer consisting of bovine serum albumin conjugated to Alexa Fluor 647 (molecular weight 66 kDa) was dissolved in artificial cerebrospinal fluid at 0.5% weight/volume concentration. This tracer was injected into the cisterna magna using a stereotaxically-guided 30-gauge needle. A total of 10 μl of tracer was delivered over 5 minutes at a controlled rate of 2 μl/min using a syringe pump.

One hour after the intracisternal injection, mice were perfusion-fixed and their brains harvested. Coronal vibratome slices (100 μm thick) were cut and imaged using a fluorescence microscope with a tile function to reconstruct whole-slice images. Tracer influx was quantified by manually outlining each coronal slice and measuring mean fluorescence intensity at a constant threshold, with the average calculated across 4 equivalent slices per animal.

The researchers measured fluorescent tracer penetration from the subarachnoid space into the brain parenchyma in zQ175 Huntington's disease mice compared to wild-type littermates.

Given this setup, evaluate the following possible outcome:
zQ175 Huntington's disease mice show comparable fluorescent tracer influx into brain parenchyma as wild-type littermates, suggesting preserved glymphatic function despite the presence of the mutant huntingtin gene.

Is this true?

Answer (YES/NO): NO